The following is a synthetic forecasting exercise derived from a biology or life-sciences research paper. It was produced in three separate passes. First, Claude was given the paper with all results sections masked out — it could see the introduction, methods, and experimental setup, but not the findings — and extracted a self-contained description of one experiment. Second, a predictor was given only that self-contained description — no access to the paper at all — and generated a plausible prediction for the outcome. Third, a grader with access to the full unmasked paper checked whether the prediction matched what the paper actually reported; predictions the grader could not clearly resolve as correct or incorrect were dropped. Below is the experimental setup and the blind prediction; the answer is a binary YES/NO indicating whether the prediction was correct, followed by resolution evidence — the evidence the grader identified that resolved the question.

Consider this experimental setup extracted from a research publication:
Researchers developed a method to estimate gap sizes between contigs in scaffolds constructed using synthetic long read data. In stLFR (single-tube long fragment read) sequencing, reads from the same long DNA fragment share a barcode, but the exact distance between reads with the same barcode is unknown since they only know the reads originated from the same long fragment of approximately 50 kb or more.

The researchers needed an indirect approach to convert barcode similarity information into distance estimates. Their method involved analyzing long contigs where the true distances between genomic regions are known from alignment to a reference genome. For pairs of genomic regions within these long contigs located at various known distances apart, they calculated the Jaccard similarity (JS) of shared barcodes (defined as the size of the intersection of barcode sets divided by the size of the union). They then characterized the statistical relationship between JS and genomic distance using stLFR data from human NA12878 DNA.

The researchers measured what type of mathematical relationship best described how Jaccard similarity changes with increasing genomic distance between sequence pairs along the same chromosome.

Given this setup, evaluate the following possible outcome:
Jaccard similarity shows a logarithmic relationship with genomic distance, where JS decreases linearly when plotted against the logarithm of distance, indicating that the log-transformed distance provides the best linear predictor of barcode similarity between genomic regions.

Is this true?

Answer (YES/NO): NO